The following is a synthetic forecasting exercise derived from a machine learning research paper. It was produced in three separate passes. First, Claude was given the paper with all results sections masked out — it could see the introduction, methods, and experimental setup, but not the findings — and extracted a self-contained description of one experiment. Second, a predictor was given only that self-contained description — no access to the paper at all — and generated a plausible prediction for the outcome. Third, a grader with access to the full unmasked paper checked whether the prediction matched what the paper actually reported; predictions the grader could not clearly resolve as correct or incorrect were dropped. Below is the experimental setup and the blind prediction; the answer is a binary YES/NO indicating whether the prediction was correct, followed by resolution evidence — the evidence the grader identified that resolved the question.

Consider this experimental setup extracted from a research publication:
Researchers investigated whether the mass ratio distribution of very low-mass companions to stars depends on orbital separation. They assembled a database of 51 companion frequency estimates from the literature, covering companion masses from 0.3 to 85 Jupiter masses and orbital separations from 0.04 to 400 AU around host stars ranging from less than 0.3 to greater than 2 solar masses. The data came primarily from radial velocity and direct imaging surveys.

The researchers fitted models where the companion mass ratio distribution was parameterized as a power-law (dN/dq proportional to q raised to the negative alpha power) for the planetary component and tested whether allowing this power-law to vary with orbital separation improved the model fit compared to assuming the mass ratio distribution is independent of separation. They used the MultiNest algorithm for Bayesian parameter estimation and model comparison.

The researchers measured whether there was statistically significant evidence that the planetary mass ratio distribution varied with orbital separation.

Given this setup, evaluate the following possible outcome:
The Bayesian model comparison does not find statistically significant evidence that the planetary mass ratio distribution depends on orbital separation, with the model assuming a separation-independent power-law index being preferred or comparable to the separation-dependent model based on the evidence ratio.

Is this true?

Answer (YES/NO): NO